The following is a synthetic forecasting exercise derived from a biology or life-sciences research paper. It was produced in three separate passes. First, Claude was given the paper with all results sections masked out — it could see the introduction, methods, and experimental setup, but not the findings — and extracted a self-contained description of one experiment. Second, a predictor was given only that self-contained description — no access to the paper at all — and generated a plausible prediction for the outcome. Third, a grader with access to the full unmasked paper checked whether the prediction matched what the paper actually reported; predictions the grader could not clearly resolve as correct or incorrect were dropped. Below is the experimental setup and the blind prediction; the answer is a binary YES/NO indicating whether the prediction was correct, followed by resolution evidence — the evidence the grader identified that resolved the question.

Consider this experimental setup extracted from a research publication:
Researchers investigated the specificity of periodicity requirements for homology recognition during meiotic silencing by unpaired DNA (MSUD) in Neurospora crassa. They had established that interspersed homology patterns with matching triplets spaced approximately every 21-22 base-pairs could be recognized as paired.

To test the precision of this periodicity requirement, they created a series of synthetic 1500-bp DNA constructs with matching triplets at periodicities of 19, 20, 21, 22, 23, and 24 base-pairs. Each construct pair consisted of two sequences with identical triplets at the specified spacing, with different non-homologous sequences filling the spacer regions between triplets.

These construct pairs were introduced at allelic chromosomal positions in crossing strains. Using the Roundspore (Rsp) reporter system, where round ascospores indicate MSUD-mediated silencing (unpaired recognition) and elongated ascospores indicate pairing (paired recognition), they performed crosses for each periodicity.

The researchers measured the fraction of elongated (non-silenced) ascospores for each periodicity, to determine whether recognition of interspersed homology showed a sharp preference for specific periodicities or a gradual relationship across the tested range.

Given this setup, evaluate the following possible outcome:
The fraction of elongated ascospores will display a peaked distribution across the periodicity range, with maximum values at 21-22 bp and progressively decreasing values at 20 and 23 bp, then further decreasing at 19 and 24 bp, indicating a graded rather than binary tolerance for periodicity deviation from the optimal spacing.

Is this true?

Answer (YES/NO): NO